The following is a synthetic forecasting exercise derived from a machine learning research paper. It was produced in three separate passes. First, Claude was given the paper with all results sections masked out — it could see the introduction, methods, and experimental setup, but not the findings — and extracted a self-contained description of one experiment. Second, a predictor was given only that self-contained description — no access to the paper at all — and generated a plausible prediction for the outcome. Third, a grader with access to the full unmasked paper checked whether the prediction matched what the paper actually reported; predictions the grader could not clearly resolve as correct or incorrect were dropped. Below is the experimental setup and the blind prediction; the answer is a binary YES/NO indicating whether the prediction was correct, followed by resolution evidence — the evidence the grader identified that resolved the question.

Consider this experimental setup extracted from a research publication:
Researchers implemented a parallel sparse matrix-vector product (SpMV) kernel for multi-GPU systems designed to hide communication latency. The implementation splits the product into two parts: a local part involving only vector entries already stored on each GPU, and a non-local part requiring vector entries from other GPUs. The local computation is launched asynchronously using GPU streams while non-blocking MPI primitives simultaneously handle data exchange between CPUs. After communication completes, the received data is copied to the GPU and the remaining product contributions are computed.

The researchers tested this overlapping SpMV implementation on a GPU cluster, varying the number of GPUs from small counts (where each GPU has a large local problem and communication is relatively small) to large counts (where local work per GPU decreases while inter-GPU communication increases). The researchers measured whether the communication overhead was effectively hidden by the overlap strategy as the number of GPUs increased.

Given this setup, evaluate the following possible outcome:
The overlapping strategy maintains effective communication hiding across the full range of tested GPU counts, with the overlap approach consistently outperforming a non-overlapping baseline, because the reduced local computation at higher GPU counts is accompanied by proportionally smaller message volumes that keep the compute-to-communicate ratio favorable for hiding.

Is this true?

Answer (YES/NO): NO